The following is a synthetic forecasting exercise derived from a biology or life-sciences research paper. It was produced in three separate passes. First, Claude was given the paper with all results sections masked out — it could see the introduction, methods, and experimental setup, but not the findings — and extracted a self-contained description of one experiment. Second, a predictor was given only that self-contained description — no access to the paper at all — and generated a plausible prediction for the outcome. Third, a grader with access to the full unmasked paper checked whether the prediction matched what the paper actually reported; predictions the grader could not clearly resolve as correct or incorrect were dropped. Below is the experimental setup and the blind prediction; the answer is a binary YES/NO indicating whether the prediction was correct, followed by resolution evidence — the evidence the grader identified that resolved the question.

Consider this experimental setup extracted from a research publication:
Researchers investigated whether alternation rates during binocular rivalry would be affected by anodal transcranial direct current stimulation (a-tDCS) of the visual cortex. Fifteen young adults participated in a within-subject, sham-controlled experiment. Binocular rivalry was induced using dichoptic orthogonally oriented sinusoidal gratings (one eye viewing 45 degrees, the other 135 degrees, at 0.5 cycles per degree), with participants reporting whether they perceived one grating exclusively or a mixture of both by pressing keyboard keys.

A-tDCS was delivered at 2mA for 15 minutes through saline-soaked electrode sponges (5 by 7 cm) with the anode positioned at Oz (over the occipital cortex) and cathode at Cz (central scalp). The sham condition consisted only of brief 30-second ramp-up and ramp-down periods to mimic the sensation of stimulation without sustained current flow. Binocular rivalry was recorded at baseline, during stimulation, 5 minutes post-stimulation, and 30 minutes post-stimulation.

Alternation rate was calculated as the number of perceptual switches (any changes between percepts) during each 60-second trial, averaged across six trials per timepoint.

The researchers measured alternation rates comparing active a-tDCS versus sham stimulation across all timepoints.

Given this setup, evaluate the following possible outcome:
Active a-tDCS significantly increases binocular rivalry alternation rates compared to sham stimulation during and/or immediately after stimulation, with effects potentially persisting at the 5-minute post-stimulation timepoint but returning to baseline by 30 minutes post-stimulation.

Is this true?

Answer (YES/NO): NO